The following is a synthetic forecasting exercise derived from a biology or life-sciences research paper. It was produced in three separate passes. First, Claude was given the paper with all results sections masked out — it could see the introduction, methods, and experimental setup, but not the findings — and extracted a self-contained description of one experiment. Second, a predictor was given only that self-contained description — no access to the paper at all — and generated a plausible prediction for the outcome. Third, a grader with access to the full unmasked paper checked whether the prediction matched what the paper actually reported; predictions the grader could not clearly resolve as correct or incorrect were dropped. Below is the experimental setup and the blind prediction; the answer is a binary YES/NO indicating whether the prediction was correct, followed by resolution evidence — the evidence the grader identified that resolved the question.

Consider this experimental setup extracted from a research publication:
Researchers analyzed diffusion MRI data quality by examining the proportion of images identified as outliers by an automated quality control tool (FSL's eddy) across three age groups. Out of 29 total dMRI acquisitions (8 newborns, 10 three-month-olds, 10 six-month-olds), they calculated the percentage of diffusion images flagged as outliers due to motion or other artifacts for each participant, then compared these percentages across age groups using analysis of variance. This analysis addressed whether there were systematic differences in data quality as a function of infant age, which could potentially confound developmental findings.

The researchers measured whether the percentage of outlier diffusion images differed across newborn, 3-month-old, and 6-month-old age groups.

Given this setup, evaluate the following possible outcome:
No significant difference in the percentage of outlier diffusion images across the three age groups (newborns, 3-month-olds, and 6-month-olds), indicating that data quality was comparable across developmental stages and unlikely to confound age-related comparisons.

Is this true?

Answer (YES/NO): YES